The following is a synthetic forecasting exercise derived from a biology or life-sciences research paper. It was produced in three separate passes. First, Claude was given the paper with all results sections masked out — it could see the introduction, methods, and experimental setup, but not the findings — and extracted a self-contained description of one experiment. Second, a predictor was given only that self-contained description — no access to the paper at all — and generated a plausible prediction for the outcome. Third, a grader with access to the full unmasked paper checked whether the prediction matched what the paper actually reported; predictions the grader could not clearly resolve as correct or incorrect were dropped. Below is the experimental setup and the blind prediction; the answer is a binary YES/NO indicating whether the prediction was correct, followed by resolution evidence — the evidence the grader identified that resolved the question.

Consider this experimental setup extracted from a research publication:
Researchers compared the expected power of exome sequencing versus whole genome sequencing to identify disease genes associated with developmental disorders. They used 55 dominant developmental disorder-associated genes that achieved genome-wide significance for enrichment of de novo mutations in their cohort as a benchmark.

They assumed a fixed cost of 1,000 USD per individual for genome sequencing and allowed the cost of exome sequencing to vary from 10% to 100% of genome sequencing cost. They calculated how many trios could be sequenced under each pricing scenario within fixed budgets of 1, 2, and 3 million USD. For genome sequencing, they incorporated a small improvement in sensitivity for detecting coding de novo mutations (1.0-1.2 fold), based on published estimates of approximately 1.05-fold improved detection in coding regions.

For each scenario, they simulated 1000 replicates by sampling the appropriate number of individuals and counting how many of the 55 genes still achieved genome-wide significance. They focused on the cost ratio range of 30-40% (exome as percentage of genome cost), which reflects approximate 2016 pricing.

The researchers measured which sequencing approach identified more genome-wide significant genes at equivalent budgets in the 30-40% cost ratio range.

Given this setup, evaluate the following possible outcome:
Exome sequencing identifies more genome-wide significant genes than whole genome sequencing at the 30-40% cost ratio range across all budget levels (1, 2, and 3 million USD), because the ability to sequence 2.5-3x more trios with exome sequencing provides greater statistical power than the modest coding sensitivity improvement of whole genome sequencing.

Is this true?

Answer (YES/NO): YES